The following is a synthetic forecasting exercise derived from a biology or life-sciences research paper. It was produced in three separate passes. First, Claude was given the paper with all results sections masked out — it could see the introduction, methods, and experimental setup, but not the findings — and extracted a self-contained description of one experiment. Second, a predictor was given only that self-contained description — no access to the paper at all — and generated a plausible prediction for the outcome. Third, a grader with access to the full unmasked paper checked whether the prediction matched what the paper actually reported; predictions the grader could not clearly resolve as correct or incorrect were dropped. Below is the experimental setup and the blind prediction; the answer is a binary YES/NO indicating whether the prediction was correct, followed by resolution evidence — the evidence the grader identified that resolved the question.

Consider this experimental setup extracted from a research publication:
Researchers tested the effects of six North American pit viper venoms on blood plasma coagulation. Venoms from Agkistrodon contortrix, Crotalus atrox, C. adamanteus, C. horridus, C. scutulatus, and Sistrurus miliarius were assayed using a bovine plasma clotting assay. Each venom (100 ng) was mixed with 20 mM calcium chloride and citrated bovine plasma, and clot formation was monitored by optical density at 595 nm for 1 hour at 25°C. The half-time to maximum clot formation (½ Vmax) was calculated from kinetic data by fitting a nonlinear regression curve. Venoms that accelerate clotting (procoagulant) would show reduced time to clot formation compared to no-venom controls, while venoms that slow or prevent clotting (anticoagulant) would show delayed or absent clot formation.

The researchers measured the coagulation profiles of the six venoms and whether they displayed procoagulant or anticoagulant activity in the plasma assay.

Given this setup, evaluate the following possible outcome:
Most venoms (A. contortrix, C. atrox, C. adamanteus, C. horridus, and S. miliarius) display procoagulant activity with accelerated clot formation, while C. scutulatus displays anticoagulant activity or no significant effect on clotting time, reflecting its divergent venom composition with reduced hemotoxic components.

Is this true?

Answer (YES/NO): NO